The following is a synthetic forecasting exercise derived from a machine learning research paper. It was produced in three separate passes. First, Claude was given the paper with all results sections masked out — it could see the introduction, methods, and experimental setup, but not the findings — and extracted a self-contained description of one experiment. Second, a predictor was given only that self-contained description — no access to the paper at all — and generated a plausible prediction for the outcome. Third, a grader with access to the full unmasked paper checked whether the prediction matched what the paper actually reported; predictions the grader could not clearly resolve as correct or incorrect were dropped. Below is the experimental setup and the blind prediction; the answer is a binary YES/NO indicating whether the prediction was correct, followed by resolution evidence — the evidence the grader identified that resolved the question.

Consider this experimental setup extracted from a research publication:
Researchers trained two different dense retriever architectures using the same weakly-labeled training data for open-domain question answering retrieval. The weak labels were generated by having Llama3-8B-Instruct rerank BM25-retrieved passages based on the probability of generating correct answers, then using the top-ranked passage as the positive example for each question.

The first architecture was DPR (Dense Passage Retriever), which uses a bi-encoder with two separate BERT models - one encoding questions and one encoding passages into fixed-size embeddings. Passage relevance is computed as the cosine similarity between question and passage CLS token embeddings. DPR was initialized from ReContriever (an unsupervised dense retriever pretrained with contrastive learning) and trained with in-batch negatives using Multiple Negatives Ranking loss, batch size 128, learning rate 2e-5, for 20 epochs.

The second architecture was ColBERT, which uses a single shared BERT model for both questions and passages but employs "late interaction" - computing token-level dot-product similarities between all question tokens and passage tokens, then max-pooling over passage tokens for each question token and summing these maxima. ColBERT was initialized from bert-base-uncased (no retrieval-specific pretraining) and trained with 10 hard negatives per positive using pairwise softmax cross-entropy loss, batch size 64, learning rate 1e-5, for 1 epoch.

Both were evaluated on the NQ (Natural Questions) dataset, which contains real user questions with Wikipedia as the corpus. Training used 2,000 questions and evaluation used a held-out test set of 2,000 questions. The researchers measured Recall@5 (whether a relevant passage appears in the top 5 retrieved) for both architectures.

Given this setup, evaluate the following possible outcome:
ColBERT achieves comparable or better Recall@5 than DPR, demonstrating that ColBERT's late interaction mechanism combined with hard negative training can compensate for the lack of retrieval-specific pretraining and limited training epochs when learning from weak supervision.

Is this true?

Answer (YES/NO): NO